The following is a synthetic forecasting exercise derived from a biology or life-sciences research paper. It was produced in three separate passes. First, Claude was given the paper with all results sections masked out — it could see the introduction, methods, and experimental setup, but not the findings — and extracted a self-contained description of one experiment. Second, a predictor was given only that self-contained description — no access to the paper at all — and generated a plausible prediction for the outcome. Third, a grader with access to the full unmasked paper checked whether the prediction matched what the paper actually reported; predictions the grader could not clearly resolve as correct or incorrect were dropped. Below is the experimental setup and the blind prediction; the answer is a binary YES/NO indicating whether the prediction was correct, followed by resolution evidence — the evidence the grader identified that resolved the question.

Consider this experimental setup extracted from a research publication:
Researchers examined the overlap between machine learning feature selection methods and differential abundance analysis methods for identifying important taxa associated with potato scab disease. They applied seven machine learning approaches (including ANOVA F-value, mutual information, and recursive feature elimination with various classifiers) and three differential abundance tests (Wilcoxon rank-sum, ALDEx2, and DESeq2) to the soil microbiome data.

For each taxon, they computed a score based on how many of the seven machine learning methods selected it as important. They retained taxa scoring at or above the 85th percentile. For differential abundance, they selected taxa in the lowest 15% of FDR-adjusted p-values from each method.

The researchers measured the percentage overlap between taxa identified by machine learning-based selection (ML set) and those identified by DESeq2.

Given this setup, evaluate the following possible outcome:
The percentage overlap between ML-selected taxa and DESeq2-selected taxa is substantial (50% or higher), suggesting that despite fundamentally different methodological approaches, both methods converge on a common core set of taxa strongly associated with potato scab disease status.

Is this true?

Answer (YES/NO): NO